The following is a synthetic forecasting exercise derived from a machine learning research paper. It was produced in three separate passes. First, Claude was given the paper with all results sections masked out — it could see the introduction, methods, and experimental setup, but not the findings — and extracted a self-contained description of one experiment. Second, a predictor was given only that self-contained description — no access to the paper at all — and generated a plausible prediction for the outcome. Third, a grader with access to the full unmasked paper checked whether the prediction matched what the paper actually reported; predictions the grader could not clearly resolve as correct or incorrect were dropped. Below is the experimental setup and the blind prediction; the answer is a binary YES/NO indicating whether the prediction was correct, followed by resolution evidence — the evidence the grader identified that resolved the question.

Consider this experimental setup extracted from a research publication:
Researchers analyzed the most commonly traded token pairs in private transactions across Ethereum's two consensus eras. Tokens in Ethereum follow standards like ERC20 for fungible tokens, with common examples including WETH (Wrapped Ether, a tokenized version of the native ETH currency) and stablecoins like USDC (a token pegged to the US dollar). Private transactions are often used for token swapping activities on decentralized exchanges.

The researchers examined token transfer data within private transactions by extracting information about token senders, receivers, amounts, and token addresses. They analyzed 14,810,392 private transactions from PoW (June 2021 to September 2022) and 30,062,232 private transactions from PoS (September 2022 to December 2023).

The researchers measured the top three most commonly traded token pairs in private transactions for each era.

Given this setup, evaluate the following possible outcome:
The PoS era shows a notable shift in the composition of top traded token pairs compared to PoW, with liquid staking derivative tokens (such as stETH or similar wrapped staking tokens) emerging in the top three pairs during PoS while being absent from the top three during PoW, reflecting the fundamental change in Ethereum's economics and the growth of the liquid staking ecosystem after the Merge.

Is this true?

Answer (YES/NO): NO